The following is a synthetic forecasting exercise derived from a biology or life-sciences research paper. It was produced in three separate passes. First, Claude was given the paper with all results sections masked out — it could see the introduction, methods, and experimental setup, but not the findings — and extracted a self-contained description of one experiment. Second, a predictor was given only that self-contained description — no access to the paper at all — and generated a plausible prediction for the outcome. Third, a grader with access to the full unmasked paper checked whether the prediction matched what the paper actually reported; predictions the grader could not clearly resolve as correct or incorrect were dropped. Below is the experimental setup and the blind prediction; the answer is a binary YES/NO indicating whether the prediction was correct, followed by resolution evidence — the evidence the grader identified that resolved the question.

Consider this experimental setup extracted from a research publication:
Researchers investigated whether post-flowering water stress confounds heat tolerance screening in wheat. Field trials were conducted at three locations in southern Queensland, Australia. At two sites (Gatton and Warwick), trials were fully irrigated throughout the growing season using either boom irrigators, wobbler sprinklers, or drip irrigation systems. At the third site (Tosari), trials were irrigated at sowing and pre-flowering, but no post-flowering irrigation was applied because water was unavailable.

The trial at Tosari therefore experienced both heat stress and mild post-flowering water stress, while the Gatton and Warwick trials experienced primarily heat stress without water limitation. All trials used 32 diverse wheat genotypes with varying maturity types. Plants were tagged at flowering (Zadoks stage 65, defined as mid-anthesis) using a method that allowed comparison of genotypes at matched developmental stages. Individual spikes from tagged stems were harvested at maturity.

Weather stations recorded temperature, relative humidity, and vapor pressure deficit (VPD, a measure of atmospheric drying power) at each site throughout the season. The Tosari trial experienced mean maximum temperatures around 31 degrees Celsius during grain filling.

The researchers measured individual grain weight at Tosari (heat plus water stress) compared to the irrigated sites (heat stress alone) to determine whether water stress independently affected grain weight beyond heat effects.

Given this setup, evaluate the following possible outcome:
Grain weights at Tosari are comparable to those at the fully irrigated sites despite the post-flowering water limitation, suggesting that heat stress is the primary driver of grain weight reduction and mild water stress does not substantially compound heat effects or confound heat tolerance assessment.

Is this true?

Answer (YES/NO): NO